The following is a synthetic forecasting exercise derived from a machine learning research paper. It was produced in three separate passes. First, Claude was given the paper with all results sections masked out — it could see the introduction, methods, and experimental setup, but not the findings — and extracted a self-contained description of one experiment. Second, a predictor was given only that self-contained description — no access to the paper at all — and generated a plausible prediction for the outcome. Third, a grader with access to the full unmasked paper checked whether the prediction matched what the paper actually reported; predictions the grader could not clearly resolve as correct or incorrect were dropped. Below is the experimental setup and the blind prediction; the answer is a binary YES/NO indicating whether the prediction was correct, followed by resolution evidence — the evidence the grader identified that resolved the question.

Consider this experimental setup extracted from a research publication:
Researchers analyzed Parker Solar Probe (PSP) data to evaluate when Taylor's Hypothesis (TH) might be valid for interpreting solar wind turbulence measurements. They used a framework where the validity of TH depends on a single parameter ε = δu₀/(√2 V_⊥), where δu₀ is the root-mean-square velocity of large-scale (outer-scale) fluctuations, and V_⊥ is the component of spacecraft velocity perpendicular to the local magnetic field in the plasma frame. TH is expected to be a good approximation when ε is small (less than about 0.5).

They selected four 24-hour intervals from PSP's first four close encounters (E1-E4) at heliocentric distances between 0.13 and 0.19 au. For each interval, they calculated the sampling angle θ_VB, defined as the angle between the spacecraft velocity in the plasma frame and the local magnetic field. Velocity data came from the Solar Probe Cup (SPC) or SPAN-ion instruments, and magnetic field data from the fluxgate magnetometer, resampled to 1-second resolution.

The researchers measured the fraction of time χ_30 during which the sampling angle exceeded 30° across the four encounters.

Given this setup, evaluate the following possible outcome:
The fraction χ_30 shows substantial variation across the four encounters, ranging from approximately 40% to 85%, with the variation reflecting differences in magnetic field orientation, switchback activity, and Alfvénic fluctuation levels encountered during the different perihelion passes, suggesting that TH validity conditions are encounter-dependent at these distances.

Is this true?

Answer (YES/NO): NO